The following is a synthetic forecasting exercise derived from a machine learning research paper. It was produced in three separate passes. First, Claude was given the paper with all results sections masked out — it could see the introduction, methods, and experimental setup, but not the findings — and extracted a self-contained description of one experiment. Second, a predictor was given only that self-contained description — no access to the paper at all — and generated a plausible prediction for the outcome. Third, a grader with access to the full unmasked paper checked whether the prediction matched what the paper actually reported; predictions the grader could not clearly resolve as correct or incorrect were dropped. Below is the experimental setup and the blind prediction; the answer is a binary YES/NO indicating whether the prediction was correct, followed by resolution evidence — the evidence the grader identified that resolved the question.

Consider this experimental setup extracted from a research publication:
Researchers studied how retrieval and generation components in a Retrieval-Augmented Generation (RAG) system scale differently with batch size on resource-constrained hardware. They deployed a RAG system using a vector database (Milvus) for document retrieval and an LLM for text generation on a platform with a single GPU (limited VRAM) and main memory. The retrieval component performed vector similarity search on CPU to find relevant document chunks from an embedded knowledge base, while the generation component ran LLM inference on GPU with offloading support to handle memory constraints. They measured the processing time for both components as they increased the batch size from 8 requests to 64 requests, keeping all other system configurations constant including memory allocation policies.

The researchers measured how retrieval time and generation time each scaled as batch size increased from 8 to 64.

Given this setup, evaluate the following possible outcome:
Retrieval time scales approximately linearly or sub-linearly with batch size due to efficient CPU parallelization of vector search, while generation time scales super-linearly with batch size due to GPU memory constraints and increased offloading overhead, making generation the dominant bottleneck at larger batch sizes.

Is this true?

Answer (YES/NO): NO